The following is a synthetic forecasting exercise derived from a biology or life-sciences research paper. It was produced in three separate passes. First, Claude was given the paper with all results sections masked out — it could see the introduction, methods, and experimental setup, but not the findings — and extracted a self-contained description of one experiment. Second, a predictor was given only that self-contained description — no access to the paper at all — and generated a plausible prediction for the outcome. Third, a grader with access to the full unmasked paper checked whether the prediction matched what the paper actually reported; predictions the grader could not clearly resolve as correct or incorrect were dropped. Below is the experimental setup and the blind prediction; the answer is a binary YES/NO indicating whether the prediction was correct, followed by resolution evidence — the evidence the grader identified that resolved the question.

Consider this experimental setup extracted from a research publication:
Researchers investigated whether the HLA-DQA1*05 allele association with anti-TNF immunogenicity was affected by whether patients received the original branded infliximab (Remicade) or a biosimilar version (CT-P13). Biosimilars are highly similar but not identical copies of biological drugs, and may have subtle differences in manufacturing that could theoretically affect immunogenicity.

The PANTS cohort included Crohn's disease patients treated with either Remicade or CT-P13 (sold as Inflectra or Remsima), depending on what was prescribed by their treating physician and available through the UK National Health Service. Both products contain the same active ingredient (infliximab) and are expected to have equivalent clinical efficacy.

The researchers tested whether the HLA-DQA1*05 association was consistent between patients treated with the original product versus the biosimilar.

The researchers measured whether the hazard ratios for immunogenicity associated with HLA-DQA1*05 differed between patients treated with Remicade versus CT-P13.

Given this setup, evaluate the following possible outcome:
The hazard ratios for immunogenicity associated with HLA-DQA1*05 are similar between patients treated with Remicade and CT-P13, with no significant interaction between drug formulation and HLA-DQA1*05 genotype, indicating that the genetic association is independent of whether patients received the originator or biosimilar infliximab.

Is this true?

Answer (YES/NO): YES